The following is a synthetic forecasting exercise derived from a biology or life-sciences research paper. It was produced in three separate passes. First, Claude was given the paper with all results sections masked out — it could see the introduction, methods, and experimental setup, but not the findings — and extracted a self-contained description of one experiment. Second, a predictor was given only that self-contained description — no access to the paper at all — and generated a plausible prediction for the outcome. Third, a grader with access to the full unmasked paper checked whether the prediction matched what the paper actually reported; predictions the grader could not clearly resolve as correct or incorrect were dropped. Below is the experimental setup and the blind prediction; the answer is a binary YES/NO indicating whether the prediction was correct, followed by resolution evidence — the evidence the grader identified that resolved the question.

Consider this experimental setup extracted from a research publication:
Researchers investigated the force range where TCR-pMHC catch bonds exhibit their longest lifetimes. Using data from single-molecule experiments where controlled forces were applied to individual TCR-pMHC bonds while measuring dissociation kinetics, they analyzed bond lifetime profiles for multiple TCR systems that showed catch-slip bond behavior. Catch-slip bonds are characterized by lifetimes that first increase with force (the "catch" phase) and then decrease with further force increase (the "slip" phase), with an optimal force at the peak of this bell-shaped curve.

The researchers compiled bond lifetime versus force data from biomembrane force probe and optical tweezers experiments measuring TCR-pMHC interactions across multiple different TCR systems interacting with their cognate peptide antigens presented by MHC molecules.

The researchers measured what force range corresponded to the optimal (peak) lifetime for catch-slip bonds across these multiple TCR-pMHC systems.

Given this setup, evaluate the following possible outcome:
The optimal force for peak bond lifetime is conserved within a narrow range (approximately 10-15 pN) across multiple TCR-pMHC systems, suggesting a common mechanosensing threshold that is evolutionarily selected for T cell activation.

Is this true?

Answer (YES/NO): NO